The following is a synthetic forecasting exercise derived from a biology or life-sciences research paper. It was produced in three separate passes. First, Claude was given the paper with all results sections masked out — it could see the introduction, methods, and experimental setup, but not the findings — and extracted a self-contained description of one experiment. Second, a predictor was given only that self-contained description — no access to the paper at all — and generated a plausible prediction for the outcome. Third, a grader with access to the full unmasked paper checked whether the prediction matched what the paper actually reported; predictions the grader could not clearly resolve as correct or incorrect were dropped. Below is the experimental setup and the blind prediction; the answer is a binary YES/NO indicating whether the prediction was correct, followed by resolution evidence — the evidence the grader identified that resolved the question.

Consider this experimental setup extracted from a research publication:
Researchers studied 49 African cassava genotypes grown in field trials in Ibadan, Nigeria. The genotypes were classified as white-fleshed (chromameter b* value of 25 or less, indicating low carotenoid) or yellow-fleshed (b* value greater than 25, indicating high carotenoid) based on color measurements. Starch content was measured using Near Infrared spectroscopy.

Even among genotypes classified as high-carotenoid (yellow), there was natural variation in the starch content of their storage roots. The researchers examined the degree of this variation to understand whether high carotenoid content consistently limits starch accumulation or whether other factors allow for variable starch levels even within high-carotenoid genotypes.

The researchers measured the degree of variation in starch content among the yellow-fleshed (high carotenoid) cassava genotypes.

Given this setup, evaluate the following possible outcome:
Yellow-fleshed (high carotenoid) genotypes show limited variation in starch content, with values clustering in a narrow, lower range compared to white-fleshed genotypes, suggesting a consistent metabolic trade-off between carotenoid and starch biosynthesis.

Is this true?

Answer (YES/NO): NO